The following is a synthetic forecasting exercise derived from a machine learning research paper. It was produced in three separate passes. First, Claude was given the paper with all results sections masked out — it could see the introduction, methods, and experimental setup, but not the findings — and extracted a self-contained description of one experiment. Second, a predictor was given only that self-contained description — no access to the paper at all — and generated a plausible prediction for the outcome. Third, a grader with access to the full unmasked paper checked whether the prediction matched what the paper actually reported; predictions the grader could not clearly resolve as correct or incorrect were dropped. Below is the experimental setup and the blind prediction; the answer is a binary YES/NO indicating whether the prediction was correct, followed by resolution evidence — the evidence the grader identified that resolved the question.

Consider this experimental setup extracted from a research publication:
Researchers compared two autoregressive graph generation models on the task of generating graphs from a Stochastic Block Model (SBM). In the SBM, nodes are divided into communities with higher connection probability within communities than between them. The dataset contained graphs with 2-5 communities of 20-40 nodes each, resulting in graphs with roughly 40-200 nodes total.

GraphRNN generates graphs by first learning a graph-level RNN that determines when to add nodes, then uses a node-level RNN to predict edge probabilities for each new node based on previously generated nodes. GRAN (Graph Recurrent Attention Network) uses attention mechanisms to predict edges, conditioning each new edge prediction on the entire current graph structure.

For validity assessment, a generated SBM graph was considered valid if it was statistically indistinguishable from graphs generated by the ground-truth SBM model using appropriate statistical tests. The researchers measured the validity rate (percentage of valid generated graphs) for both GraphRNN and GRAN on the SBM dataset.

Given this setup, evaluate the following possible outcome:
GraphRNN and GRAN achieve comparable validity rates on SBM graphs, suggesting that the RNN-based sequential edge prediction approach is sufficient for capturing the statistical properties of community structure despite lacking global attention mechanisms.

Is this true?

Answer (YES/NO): NO